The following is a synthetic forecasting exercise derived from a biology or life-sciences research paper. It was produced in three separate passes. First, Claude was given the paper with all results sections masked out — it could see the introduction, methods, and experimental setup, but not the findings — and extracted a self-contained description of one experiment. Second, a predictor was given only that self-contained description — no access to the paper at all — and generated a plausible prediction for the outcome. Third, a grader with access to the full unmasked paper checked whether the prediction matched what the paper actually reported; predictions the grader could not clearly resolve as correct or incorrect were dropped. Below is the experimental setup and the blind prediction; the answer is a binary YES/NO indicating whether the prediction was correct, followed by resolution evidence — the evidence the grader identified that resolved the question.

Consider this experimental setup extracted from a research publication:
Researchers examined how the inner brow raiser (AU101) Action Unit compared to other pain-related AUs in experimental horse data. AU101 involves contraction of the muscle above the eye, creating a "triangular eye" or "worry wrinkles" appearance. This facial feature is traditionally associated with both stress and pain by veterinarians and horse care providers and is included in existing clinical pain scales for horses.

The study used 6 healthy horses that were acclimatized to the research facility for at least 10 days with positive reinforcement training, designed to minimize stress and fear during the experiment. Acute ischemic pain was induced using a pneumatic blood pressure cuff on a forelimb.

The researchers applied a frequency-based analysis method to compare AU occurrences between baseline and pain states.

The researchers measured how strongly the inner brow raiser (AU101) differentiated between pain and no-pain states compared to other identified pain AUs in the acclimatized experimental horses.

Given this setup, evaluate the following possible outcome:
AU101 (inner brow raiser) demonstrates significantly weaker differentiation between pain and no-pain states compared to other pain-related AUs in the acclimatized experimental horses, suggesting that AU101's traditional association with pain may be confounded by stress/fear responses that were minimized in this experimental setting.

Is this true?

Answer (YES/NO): YES